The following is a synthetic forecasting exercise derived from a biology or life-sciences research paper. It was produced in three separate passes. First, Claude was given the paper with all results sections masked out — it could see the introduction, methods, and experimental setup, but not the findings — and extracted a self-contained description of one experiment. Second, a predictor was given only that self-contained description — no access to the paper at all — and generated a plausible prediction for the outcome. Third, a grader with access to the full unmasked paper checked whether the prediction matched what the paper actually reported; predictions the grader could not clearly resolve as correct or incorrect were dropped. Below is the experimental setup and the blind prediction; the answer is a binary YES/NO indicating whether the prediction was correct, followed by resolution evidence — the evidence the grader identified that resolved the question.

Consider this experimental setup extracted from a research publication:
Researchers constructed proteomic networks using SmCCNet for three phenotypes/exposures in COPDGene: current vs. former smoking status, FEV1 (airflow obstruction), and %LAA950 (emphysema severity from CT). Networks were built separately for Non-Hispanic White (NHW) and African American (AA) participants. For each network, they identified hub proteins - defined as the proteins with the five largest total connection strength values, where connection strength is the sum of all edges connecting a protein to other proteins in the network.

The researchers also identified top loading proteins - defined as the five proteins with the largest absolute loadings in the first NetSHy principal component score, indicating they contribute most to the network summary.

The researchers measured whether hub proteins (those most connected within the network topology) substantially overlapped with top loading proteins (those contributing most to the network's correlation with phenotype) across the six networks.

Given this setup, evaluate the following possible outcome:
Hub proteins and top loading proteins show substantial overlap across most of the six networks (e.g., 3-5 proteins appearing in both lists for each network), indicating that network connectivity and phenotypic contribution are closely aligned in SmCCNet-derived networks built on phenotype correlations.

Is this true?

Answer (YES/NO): YES